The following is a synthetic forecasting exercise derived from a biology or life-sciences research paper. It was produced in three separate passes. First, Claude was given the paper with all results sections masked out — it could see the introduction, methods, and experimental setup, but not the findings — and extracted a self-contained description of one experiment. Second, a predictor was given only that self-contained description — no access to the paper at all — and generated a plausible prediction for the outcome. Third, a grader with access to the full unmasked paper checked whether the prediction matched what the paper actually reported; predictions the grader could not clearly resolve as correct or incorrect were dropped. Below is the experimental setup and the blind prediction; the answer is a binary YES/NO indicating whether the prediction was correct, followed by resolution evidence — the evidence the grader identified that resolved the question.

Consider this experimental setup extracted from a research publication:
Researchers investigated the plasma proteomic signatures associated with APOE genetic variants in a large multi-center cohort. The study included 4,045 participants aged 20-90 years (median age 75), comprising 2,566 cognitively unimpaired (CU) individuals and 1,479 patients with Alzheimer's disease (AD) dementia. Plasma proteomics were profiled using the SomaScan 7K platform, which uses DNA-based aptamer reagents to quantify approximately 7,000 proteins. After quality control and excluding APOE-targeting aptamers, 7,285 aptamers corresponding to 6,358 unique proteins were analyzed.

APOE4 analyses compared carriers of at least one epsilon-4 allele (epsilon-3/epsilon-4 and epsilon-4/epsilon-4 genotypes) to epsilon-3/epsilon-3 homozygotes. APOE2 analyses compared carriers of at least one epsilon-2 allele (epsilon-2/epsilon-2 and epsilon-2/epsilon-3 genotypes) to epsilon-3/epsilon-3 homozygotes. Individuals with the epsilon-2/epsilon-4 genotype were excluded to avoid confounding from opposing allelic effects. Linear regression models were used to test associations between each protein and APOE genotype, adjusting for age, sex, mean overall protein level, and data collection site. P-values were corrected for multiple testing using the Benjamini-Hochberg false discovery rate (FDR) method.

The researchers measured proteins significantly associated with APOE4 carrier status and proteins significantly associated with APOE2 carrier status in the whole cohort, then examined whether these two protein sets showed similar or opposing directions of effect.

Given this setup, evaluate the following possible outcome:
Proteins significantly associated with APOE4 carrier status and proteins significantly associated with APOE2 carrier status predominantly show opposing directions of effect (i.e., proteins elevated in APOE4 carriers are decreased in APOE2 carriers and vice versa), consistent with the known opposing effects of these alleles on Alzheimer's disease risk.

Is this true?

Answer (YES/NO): NO